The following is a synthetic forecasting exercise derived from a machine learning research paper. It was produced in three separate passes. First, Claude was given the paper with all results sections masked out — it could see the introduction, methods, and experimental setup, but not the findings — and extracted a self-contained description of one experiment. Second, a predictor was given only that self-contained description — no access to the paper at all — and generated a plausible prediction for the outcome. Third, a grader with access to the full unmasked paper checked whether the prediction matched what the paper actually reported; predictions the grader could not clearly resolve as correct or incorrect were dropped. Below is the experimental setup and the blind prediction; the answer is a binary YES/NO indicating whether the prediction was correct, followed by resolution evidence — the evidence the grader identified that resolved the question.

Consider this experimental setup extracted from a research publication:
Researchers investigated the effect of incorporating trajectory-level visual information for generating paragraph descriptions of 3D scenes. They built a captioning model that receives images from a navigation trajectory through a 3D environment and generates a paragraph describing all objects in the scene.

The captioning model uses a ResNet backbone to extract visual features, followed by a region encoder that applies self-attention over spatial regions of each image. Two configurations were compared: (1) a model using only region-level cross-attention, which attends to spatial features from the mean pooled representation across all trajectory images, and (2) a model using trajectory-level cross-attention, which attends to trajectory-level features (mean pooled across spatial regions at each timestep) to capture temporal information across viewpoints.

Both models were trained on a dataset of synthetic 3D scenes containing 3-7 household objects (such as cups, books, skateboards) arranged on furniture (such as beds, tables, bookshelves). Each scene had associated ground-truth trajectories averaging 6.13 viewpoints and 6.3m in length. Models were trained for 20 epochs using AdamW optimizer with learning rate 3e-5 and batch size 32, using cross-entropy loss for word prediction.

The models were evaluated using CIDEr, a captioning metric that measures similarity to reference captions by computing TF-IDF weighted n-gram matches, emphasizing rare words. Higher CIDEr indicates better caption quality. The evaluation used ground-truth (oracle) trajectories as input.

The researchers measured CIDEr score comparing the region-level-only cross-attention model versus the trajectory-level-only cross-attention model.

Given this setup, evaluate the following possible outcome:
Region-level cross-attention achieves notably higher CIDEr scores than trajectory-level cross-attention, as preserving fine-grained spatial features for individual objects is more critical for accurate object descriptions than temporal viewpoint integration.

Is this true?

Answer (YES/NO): NO